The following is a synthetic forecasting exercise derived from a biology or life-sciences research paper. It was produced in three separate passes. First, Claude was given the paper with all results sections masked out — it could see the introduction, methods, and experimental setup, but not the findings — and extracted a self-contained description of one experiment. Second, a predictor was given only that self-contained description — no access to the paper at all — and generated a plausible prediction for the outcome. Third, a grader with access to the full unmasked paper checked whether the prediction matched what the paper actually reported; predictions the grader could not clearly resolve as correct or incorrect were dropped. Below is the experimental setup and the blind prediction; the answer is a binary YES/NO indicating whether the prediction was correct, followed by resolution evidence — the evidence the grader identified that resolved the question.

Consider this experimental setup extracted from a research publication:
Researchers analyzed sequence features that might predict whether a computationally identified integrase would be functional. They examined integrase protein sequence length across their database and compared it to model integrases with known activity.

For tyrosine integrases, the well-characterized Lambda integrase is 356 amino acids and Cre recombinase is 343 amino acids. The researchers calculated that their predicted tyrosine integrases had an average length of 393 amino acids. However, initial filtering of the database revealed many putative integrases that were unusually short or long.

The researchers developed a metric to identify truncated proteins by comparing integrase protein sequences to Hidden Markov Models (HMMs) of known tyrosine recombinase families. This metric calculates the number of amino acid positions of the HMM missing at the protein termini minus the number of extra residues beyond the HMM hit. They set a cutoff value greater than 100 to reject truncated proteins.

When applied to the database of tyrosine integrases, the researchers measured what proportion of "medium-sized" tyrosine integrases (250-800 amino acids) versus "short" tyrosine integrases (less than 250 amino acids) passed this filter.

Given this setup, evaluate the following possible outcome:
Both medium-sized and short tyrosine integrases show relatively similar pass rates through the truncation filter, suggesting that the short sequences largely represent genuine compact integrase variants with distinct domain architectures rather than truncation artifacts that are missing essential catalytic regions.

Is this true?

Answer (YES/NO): NO